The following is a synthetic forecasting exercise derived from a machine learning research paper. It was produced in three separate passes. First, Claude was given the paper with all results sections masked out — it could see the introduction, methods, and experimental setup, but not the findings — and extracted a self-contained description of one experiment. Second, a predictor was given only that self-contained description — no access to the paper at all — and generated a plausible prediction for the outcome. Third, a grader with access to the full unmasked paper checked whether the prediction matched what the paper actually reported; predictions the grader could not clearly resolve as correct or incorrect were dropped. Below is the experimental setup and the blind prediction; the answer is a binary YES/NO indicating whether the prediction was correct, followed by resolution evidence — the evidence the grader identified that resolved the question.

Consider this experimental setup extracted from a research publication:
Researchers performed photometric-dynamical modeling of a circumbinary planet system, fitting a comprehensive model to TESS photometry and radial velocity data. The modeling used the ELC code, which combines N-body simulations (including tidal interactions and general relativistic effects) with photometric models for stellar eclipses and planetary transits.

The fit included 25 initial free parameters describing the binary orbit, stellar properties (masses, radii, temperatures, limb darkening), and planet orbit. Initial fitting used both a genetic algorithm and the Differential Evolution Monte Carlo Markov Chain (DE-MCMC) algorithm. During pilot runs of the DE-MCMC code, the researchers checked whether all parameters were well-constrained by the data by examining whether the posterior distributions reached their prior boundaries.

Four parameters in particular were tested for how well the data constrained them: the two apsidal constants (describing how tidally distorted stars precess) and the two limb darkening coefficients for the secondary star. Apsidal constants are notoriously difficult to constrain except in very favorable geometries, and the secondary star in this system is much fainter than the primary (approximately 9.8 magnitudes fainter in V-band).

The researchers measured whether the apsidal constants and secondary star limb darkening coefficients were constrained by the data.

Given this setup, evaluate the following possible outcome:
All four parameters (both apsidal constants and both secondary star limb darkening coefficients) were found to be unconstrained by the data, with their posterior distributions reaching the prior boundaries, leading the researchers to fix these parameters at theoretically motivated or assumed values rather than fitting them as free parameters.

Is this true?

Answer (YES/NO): YES